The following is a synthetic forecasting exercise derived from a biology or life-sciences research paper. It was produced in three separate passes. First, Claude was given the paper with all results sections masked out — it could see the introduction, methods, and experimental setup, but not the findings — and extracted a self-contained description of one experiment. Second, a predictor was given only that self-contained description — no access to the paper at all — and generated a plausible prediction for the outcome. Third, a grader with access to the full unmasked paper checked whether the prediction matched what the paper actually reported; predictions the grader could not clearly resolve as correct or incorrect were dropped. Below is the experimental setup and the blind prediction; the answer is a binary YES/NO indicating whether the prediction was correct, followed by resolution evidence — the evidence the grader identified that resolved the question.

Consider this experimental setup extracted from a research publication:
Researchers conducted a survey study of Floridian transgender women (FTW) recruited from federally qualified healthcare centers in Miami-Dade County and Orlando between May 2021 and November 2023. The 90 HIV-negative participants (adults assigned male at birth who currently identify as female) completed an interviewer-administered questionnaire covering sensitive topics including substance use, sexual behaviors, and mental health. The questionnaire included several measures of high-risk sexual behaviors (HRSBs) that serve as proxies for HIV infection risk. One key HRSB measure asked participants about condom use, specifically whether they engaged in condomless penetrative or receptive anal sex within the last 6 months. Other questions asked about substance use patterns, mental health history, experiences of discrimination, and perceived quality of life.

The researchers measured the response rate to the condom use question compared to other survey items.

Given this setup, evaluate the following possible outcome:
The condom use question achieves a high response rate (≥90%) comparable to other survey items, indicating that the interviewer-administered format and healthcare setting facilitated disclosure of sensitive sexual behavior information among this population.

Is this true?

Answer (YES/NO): NO